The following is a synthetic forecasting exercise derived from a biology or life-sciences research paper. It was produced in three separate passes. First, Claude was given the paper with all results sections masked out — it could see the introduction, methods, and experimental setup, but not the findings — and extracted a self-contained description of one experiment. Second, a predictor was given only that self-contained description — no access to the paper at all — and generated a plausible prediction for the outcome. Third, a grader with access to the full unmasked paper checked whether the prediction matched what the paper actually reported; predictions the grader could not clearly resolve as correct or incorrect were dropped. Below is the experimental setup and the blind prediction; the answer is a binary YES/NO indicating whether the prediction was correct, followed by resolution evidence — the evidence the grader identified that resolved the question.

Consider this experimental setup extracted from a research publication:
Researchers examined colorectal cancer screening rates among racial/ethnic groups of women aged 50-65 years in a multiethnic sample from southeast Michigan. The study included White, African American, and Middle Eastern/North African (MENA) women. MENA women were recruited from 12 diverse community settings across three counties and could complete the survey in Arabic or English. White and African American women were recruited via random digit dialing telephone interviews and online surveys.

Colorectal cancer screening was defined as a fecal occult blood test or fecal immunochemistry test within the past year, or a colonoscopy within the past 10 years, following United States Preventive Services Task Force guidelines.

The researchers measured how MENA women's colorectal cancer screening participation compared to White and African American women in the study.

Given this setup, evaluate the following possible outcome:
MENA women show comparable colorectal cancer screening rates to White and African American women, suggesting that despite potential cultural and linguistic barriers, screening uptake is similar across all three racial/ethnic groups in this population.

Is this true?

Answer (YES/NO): NO